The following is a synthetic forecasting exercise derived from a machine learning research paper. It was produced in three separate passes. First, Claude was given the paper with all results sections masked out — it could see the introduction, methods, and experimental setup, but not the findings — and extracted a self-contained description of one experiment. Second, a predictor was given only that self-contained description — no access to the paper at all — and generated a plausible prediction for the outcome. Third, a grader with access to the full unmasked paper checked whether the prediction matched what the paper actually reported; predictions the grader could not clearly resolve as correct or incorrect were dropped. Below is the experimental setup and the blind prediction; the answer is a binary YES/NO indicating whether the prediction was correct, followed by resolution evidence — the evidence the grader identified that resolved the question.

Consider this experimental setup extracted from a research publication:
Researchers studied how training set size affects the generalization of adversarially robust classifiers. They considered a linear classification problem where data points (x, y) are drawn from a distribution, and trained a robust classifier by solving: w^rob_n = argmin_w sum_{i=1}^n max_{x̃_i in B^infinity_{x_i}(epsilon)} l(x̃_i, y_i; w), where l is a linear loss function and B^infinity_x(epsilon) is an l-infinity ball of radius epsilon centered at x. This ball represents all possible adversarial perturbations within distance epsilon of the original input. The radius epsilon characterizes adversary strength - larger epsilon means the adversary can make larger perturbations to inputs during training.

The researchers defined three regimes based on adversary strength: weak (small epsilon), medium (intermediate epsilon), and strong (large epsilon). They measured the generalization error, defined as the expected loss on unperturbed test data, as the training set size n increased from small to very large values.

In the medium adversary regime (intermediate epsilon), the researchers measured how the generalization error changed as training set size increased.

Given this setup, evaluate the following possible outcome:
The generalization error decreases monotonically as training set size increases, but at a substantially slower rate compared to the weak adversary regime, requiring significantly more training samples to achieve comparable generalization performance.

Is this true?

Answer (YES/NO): NO